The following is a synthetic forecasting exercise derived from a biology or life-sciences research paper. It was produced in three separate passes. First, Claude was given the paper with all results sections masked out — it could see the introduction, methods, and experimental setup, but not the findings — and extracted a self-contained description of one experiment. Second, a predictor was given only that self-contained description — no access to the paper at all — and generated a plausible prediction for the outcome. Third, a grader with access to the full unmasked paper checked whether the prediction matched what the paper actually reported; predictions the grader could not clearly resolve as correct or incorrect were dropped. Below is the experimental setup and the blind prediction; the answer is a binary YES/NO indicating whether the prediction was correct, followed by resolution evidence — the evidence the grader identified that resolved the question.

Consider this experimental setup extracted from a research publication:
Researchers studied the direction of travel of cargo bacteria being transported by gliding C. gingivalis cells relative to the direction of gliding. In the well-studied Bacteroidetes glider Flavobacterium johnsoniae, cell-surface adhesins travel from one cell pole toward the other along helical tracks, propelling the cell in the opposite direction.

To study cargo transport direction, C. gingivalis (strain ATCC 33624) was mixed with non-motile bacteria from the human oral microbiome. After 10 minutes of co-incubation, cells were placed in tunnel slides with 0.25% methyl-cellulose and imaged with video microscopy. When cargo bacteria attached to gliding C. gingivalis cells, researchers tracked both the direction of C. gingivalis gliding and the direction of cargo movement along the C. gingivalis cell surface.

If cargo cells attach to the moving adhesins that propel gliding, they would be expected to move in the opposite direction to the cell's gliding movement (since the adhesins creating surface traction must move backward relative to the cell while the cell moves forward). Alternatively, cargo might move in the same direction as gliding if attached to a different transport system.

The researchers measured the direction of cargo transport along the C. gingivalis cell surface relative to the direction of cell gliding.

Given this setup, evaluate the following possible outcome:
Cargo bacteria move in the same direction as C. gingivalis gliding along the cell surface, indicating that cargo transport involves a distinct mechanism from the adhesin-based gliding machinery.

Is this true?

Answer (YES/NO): NO